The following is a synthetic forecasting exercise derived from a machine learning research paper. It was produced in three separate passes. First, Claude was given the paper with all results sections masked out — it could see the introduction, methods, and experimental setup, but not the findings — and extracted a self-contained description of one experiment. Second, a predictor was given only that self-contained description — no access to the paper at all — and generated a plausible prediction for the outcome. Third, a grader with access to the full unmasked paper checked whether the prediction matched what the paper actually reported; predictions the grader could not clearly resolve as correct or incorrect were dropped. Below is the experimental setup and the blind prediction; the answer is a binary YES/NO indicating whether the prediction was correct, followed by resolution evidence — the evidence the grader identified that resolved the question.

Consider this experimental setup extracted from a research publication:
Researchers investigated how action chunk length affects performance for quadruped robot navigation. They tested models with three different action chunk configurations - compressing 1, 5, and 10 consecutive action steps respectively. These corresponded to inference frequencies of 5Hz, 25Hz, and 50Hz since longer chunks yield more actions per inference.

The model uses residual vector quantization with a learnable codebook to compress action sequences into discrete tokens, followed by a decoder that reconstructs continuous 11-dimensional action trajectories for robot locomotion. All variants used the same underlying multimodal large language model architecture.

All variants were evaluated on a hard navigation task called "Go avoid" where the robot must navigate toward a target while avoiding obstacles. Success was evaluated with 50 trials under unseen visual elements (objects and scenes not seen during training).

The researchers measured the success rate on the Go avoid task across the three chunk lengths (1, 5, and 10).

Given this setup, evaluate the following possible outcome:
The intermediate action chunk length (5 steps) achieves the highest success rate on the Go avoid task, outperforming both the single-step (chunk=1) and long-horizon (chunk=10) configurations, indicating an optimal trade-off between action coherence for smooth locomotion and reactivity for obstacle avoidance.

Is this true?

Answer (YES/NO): NO